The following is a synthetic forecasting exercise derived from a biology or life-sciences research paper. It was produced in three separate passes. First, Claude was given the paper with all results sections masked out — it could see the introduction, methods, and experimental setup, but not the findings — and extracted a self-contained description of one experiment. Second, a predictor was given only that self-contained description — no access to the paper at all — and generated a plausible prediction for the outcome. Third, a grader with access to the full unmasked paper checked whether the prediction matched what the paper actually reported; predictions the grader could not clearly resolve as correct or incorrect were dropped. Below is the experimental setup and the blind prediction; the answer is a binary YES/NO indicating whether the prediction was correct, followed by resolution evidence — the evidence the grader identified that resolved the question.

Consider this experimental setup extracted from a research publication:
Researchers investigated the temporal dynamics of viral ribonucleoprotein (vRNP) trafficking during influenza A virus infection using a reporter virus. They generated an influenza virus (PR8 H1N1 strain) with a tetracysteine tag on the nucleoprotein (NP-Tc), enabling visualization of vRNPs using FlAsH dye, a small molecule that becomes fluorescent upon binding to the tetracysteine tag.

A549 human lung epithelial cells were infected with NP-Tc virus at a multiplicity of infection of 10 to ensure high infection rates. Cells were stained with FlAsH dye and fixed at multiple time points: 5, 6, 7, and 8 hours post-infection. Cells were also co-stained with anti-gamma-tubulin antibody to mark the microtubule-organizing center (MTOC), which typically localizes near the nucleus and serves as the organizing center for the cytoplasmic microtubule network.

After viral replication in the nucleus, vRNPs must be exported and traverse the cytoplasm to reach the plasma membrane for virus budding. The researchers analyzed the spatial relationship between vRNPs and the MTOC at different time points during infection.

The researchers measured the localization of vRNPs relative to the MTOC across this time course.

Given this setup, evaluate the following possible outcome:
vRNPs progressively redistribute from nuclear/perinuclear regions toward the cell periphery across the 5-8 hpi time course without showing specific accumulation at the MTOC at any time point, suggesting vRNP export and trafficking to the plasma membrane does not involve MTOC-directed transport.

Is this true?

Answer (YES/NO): NO